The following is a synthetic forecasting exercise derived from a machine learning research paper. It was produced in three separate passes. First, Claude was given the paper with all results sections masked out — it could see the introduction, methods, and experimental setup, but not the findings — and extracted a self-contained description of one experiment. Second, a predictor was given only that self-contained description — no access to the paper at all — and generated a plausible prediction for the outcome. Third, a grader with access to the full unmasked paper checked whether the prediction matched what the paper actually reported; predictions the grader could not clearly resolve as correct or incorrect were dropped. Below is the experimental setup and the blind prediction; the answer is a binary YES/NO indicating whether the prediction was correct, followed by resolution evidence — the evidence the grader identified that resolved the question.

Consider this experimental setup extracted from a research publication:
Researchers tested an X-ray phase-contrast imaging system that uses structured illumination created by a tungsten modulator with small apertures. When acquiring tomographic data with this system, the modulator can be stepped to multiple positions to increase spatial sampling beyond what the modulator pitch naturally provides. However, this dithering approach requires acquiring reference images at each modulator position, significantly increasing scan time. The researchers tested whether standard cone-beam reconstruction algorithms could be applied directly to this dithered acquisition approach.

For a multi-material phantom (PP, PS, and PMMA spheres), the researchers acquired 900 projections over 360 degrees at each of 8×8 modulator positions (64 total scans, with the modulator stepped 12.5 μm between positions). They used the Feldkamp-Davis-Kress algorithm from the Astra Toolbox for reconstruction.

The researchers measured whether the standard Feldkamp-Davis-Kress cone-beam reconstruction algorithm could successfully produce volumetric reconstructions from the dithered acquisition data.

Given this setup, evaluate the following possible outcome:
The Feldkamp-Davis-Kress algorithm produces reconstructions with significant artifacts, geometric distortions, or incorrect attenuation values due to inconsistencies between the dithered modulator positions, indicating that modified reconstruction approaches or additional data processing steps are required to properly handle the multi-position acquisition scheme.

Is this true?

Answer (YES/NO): NO